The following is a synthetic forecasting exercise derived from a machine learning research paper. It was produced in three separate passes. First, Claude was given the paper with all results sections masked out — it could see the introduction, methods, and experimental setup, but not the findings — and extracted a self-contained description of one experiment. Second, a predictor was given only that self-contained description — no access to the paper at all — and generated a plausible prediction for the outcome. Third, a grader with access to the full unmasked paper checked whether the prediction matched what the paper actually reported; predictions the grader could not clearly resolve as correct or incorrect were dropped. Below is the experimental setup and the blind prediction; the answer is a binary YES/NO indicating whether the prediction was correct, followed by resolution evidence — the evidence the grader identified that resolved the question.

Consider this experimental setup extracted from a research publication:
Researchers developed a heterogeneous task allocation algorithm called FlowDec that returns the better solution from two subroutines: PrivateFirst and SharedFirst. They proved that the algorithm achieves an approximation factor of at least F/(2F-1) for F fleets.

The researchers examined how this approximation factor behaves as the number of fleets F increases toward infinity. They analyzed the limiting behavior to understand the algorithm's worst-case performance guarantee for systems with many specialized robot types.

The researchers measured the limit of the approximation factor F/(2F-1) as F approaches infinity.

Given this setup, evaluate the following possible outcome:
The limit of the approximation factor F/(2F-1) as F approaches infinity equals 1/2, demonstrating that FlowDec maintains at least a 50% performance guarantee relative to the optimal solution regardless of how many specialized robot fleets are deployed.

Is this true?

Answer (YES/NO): YES